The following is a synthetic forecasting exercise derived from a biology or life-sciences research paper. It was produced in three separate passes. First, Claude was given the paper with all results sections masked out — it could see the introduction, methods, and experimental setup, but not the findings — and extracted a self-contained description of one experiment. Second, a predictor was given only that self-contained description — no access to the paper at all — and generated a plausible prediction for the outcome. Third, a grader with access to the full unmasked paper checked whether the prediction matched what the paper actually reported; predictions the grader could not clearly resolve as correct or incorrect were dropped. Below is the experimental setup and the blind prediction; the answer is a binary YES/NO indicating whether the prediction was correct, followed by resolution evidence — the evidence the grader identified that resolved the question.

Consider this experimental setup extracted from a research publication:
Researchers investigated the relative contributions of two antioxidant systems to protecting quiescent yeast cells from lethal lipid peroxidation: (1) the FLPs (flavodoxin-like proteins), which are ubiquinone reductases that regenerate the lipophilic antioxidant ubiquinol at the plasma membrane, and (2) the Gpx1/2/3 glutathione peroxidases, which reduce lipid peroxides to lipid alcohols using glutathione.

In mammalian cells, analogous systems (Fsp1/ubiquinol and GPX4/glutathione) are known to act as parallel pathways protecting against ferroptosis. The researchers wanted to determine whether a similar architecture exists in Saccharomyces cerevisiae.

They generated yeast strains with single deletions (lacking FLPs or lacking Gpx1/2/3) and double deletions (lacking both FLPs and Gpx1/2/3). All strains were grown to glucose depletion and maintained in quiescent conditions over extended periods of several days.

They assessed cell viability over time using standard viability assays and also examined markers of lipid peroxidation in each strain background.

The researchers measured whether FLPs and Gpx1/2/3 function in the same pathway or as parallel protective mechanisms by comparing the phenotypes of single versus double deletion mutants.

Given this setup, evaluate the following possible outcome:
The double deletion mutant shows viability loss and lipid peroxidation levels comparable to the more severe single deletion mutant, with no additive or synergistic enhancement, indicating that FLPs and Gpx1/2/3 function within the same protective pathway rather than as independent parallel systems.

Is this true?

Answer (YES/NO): NO